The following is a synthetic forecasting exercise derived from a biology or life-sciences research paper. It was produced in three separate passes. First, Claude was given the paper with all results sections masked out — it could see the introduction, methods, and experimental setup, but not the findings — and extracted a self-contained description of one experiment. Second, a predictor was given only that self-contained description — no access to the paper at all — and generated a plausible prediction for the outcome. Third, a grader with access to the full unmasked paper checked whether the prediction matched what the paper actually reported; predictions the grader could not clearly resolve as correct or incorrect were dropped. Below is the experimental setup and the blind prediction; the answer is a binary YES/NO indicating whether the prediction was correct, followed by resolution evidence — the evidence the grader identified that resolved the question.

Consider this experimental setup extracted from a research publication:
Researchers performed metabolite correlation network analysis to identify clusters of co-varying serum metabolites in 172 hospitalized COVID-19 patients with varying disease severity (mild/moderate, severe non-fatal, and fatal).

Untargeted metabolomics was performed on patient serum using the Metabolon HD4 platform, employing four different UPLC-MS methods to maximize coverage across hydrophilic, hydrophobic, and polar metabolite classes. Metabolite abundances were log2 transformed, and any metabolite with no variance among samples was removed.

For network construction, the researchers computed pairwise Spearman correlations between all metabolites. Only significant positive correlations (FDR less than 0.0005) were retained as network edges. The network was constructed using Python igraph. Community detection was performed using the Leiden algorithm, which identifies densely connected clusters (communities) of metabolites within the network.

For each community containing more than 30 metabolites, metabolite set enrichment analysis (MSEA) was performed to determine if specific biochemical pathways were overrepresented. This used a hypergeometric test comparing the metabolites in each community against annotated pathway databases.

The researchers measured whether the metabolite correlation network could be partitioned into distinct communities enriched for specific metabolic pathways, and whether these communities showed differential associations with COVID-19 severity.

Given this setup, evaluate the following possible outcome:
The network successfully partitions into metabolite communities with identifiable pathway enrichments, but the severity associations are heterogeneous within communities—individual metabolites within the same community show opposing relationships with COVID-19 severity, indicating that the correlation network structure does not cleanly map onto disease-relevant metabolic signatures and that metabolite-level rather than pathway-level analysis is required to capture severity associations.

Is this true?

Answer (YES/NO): NO